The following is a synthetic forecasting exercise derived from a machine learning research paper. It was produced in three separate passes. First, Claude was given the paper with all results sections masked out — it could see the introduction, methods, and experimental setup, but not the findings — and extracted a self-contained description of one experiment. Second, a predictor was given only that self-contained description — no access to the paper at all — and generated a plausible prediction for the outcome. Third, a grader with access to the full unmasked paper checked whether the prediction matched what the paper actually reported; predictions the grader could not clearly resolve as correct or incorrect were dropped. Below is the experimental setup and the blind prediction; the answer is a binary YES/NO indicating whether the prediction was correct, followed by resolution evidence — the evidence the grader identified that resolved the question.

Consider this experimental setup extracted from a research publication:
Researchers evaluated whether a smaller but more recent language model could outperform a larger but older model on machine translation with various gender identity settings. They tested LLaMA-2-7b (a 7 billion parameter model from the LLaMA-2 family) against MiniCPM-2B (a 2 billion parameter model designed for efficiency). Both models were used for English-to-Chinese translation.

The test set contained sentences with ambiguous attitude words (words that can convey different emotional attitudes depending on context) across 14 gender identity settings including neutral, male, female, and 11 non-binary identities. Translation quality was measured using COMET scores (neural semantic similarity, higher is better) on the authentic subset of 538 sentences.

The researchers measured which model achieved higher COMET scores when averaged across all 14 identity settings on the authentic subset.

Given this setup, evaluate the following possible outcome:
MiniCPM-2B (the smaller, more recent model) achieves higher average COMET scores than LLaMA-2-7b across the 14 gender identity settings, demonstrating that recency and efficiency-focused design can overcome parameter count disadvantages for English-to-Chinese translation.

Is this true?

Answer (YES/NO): YES